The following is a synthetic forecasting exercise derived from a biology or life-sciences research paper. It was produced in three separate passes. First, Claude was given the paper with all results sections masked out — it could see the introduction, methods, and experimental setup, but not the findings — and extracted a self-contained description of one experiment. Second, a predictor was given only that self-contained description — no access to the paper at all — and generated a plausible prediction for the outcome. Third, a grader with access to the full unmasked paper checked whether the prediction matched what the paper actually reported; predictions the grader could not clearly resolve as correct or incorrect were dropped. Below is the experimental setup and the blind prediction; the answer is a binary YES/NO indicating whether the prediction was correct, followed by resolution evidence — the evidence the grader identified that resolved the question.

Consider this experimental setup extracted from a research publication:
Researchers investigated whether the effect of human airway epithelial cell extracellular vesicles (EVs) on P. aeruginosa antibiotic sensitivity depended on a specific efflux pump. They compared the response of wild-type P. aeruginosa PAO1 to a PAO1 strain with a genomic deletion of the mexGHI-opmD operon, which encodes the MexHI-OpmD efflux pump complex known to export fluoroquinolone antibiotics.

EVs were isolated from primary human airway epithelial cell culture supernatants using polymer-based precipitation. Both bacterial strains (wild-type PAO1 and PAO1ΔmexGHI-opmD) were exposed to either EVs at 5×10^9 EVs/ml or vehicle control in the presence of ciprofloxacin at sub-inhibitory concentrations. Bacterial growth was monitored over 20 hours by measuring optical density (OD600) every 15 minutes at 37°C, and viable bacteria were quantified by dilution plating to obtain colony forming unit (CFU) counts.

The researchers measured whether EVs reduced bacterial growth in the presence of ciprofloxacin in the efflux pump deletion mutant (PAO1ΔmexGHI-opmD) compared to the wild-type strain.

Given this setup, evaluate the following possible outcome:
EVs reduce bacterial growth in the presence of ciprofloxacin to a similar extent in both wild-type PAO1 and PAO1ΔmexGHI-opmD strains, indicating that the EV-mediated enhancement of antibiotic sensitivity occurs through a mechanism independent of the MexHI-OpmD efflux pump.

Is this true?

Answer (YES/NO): NO